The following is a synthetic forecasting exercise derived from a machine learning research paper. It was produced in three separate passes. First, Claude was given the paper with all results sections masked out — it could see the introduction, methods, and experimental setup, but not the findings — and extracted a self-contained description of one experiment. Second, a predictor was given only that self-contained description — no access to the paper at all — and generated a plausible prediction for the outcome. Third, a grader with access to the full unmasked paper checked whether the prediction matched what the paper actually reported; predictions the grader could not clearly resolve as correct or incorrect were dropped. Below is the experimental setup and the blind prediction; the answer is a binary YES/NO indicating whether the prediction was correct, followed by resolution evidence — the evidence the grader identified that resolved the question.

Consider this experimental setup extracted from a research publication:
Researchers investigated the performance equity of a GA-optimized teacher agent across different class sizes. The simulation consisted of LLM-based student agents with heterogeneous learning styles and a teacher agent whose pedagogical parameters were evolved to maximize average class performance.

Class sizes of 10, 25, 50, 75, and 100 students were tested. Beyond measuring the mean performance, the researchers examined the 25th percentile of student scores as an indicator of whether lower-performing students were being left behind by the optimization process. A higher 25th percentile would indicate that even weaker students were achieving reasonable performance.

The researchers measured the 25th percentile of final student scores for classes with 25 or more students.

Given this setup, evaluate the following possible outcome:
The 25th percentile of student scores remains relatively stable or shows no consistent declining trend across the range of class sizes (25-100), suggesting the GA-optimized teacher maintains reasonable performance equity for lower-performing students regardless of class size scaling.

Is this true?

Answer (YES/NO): YES